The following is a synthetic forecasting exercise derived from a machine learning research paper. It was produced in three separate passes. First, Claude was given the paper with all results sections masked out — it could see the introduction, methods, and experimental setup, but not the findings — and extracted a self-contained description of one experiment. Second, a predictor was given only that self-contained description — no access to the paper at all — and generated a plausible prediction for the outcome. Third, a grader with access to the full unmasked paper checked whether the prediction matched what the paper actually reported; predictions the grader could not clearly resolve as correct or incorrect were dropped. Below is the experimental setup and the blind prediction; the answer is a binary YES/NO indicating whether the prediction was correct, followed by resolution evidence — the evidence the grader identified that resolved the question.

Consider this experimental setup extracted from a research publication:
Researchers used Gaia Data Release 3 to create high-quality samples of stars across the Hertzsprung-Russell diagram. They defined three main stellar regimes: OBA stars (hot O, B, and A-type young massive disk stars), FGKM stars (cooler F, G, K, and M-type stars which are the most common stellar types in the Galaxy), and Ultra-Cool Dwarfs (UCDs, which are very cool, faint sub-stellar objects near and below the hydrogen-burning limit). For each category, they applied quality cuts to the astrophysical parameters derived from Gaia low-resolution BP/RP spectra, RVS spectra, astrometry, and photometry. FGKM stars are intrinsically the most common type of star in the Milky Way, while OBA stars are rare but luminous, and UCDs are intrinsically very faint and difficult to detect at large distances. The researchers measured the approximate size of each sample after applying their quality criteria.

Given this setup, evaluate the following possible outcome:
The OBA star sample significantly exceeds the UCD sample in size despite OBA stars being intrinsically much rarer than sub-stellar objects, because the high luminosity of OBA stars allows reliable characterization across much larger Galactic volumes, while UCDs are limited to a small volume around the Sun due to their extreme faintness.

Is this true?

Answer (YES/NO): YES